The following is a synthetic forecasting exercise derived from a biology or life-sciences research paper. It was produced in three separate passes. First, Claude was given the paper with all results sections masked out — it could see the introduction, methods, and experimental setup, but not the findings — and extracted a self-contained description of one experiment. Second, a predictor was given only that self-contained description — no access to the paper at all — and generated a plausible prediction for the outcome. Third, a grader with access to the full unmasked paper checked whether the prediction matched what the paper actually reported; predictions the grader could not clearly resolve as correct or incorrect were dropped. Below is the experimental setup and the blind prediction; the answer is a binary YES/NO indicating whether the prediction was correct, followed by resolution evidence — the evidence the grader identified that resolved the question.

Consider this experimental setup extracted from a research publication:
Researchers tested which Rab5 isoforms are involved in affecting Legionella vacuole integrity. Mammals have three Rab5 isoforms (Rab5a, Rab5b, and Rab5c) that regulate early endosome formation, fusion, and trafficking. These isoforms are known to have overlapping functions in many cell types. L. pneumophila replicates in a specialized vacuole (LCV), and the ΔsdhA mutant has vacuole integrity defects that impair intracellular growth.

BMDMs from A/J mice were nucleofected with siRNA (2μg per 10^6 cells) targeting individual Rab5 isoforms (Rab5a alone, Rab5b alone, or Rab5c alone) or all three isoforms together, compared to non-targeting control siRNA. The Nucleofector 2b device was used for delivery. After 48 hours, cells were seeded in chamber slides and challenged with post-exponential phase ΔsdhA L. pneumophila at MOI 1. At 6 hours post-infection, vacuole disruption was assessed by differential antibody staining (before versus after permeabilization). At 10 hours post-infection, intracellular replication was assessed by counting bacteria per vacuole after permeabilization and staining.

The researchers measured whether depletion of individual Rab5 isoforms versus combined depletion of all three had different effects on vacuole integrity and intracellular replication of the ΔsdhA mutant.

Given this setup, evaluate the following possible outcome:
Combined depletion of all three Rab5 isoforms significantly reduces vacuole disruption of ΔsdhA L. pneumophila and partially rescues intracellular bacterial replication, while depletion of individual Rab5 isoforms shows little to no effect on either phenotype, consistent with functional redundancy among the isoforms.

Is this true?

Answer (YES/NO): NO